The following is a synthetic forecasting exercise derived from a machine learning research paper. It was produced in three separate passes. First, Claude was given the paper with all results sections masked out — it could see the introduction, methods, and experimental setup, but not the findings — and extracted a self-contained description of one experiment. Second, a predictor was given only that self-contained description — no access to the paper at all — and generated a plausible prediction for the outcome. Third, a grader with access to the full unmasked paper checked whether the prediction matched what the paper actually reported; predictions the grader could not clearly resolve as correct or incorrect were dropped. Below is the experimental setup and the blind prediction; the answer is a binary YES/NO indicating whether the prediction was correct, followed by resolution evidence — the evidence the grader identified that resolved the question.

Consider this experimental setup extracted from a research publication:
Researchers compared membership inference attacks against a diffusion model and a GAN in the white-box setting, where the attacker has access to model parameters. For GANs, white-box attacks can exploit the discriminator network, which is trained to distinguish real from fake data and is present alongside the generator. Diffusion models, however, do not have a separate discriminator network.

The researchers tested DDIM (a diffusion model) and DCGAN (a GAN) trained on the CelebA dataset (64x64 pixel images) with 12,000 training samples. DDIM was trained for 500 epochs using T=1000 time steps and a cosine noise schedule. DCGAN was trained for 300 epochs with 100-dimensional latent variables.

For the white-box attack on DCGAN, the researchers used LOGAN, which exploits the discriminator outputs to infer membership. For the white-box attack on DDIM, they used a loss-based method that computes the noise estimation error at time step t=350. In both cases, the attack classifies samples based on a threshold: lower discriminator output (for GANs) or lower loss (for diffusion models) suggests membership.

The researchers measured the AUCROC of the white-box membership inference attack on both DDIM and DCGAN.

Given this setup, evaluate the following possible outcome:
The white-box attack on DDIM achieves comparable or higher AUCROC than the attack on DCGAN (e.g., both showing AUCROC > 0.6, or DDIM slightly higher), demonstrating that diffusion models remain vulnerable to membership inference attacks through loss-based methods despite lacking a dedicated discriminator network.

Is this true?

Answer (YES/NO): NO